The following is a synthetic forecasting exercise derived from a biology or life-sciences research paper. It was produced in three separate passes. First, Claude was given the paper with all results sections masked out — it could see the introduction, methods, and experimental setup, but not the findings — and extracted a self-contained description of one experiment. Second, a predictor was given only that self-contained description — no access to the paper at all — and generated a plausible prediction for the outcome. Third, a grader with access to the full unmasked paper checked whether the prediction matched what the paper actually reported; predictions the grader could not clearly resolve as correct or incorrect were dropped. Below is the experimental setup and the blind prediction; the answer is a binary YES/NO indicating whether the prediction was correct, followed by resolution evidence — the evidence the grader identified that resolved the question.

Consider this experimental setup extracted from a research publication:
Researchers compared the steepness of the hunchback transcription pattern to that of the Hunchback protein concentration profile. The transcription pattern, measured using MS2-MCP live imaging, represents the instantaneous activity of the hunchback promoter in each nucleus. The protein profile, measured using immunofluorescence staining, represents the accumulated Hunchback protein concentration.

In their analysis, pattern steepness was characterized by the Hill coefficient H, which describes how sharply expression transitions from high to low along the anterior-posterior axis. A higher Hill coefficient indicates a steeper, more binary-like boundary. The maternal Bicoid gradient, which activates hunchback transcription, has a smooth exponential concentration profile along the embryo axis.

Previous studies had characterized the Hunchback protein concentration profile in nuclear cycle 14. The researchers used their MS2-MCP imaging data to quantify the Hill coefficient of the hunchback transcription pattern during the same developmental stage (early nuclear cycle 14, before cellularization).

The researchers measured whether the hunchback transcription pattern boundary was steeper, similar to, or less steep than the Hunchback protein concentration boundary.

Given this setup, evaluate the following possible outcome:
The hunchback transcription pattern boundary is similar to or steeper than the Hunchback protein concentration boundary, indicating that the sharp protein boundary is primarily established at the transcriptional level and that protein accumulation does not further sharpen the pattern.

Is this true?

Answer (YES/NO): YES